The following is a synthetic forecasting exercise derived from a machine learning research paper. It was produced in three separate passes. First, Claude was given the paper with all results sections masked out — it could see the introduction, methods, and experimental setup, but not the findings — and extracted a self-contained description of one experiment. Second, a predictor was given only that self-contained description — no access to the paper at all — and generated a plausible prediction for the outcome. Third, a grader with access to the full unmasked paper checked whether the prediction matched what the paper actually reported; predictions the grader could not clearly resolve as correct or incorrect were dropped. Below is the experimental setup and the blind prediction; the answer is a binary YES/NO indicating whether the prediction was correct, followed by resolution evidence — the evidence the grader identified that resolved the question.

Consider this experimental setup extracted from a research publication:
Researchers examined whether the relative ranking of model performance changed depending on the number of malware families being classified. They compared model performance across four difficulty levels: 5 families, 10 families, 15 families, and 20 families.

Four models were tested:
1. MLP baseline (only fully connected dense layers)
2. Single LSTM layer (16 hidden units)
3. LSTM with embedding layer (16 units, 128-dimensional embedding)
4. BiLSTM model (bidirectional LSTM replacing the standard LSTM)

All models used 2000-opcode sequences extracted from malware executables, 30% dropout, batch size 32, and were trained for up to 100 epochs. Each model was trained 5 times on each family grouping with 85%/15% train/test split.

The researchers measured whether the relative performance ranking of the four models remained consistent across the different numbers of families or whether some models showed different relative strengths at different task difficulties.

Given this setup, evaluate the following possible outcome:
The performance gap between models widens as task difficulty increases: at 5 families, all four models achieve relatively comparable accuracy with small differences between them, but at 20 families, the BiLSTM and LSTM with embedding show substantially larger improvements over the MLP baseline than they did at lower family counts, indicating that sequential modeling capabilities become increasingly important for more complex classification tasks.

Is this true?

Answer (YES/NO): NO